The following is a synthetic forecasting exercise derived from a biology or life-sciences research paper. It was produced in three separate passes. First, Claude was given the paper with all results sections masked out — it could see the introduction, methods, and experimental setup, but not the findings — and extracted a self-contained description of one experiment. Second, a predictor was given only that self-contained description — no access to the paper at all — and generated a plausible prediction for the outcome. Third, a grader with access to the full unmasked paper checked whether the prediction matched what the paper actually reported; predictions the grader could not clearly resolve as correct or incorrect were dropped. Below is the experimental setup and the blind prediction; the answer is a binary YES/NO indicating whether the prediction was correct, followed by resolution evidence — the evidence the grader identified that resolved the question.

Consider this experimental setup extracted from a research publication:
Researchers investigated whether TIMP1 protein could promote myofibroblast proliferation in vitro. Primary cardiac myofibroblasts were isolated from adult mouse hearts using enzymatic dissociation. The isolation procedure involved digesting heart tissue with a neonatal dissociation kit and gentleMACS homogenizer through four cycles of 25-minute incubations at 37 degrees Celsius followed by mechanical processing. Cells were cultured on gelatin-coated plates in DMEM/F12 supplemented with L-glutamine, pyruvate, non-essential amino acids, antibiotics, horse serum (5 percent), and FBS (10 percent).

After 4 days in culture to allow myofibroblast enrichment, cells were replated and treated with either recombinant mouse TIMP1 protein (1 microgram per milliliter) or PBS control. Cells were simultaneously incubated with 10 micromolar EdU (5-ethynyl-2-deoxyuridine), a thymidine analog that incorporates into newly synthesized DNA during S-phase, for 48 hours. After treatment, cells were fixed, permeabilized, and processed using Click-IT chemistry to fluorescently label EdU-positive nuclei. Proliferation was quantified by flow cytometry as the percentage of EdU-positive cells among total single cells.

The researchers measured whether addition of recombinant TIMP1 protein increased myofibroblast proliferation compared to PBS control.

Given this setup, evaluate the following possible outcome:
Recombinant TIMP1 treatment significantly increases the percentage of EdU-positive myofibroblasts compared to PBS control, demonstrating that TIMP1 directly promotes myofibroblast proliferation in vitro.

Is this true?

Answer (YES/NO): YES